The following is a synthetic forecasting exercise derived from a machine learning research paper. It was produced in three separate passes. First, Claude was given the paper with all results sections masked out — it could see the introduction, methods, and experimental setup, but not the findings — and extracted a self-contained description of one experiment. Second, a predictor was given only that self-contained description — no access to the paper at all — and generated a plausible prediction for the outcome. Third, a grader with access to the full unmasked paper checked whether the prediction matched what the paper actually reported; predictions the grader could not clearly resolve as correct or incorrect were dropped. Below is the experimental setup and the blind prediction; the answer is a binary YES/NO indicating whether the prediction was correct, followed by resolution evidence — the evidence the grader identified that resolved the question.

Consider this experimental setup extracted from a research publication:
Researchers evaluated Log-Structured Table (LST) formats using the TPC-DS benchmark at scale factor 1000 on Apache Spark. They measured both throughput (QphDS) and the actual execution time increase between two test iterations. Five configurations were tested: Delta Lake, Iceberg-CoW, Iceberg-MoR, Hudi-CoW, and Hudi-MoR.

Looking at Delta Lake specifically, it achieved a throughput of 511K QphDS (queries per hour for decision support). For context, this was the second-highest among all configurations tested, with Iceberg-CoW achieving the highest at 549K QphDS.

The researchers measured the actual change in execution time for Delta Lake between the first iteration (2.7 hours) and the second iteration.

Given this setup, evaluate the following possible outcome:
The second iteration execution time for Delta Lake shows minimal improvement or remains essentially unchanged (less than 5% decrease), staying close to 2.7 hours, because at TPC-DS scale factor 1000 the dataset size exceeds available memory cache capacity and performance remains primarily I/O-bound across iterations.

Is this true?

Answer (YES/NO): NO